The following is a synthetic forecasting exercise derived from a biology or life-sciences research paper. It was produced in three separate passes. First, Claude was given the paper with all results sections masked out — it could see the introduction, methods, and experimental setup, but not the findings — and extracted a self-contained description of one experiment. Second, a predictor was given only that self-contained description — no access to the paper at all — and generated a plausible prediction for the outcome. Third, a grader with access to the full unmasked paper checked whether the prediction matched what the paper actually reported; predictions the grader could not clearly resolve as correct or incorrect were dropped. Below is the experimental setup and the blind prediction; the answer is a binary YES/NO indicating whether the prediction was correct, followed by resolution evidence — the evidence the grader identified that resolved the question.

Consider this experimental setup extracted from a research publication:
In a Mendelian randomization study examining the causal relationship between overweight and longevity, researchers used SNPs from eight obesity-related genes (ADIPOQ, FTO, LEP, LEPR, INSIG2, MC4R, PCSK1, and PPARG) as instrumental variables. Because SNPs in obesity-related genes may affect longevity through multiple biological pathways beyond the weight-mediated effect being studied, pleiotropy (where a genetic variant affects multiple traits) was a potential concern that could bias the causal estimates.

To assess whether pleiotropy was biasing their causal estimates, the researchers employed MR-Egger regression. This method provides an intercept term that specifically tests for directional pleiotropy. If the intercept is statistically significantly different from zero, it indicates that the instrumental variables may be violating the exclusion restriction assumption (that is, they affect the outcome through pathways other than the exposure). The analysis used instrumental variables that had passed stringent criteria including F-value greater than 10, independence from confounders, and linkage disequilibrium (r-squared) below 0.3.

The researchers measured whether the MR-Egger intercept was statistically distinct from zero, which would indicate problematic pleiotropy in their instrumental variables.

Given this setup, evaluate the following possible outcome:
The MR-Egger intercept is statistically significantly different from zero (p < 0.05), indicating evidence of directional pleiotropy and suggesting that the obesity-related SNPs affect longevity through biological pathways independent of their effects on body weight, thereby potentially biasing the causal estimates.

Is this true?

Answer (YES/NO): NO